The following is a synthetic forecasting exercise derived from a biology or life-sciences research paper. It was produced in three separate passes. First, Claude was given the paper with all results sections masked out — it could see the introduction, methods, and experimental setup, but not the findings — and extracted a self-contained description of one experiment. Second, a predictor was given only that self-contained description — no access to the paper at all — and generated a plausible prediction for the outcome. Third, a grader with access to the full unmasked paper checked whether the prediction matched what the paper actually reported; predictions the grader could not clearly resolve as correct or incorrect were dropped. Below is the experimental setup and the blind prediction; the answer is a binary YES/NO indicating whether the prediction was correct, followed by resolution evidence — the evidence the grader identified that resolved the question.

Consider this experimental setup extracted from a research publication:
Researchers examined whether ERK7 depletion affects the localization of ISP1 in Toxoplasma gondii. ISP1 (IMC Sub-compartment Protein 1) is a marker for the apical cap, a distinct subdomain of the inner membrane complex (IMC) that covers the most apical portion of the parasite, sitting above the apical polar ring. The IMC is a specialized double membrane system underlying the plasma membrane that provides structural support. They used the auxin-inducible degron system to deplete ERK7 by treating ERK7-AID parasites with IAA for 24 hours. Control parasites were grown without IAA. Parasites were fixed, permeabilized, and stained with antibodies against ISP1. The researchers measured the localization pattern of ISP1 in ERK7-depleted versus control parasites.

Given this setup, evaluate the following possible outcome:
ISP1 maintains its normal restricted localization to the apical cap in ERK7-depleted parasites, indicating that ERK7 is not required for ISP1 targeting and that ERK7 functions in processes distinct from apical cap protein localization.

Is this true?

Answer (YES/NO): YES